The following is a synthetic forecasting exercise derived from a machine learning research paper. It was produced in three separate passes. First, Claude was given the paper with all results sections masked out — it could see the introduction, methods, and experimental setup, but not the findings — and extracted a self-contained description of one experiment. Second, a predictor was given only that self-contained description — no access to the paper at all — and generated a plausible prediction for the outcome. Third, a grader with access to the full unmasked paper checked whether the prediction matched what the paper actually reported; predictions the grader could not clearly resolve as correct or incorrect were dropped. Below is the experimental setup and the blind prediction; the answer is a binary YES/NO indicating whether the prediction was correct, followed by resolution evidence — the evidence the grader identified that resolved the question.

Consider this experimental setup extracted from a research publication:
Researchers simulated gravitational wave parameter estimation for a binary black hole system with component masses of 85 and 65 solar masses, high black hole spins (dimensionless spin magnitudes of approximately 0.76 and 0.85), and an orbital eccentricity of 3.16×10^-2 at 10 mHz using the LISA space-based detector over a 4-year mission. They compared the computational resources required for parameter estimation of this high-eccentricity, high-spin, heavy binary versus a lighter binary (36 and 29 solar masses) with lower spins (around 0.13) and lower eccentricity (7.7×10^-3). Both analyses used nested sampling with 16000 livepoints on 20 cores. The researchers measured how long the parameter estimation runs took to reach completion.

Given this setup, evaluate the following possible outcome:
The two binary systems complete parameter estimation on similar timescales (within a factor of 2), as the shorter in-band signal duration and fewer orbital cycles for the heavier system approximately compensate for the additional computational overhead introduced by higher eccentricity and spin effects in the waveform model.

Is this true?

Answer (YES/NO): NO